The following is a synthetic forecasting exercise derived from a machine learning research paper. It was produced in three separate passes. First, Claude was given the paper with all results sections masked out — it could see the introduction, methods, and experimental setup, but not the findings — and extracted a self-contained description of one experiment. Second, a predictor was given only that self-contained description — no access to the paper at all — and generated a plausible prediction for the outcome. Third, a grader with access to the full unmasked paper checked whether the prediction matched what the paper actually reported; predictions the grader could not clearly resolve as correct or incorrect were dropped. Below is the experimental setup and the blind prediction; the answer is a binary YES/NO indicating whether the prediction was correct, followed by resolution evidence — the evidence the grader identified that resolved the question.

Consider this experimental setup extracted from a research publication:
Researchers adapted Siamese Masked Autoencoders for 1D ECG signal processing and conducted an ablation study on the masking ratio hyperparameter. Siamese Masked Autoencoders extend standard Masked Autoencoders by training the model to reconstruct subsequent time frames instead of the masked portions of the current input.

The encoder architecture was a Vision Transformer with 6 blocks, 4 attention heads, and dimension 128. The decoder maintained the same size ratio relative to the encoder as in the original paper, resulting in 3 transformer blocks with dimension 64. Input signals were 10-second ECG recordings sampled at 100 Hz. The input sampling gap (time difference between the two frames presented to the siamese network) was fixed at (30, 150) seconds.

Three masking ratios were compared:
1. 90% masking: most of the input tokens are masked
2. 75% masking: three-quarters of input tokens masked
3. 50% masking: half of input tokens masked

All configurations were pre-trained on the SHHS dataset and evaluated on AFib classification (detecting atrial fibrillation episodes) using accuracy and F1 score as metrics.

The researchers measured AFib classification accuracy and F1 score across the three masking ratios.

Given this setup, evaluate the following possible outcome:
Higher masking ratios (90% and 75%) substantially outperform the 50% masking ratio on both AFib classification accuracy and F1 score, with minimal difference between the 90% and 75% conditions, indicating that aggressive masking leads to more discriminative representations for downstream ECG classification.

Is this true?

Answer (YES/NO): NO